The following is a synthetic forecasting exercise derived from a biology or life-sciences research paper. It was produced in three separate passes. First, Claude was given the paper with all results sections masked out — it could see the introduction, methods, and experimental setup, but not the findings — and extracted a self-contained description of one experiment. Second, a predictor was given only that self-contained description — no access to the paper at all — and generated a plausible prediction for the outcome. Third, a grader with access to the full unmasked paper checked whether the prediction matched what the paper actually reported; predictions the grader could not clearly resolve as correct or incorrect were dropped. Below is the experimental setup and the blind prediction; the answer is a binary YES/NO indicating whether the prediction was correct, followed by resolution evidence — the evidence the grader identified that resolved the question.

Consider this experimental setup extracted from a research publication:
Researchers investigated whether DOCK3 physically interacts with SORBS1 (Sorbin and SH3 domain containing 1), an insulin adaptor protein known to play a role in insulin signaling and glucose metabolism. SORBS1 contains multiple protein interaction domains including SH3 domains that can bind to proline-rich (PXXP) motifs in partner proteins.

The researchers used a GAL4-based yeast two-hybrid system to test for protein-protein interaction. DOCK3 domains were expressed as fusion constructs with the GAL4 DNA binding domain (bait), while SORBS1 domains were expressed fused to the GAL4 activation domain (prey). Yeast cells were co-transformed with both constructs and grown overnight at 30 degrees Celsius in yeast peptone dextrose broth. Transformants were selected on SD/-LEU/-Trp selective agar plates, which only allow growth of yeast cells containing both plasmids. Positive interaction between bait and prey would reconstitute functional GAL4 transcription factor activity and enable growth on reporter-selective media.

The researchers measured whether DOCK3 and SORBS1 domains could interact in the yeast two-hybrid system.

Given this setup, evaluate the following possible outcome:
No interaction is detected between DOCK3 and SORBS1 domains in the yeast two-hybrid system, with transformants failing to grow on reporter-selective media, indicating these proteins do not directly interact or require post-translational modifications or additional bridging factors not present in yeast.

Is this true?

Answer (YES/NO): NO